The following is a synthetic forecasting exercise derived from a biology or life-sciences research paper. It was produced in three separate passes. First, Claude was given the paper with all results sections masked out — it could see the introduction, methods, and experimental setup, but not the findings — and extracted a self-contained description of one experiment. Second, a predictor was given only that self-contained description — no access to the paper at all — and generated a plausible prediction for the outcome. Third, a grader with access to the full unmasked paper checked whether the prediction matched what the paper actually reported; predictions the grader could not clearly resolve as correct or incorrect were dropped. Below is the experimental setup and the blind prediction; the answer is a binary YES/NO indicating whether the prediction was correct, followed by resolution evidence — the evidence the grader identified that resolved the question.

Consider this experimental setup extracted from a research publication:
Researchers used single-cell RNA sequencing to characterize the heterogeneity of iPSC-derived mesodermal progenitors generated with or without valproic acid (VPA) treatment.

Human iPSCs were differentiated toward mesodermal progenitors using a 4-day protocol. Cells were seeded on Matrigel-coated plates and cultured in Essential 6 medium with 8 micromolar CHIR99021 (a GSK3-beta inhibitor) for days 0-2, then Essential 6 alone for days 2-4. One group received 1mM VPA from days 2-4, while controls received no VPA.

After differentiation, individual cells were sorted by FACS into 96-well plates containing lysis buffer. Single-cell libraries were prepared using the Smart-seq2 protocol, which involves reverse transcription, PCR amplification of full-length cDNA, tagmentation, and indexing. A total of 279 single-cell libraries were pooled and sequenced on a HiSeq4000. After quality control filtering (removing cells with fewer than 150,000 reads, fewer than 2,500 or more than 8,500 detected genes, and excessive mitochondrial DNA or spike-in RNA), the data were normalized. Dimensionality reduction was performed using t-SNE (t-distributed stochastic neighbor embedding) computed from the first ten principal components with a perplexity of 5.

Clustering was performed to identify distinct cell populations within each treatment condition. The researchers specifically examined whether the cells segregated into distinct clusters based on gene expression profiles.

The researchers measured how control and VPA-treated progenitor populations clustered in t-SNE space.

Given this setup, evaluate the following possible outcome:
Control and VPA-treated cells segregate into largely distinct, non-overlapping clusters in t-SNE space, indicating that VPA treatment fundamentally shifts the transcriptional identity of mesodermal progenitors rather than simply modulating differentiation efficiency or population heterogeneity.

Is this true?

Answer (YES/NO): YES